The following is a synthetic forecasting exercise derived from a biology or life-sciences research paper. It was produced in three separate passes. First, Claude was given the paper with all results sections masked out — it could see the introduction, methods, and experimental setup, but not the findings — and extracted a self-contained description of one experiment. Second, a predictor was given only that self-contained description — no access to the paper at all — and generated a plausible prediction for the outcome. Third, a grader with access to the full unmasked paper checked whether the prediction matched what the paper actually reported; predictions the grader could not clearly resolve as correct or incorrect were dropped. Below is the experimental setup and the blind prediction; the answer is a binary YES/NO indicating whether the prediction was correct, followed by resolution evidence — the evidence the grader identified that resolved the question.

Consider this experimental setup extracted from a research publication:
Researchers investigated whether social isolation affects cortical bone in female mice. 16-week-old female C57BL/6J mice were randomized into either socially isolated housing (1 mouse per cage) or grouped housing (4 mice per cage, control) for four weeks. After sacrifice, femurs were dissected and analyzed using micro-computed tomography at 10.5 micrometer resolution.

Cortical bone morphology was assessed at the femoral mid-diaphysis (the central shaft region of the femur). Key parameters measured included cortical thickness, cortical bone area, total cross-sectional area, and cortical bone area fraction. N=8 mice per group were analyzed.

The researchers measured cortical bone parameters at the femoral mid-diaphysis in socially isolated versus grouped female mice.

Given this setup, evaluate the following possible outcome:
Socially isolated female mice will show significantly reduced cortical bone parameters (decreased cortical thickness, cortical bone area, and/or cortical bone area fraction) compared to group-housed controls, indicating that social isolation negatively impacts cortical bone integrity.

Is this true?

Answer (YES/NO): NO